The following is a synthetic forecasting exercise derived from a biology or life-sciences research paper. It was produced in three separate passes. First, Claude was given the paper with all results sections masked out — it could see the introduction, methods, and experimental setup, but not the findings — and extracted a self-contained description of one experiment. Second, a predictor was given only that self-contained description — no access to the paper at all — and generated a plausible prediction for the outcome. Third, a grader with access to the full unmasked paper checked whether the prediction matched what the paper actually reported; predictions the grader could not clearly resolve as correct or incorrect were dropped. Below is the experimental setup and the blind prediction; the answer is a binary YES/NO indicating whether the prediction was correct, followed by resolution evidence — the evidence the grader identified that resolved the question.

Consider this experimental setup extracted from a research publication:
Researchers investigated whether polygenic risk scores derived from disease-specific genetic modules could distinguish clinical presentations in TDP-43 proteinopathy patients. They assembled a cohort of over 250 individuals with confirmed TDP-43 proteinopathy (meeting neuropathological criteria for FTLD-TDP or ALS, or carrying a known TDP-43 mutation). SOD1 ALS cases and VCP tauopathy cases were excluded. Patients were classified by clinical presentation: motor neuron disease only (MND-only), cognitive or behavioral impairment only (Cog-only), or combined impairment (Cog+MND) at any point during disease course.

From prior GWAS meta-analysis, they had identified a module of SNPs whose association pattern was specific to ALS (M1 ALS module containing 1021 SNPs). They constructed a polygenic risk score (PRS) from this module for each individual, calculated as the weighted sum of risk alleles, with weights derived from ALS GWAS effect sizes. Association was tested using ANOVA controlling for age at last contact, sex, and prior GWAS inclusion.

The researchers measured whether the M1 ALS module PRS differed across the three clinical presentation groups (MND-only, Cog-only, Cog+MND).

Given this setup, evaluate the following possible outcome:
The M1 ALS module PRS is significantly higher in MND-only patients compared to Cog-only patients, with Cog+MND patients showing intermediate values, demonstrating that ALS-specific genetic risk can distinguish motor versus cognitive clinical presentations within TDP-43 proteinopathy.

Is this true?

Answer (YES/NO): NO